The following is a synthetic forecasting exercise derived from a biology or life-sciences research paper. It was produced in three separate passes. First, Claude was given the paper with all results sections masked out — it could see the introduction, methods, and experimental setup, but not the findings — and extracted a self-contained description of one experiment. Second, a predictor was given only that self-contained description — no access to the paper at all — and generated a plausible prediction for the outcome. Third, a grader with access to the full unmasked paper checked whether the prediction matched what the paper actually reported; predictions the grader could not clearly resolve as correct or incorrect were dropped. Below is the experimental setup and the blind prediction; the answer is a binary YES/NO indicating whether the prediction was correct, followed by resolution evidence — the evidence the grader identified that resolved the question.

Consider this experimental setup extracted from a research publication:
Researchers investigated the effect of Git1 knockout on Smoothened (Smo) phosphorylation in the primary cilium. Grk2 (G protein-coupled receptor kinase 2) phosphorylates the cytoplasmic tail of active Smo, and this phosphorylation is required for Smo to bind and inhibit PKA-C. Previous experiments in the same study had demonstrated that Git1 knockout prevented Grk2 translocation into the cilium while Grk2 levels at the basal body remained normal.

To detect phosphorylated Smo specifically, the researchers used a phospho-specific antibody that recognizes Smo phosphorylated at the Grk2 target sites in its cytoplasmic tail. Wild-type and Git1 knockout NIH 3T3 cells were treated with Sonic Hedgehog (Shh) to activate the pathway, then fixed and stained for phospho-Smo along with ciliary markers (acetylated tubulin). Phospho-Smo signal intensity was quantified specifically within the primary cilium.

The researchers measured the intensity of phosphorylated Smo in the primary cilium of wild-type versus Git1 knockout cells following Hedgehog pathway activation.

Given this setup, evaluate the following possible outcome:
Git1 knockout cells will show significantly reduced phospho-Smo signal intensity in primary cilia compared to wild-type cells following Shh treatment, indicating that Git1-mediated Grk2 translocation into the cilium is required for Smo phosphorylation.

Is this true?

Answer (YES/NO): YES